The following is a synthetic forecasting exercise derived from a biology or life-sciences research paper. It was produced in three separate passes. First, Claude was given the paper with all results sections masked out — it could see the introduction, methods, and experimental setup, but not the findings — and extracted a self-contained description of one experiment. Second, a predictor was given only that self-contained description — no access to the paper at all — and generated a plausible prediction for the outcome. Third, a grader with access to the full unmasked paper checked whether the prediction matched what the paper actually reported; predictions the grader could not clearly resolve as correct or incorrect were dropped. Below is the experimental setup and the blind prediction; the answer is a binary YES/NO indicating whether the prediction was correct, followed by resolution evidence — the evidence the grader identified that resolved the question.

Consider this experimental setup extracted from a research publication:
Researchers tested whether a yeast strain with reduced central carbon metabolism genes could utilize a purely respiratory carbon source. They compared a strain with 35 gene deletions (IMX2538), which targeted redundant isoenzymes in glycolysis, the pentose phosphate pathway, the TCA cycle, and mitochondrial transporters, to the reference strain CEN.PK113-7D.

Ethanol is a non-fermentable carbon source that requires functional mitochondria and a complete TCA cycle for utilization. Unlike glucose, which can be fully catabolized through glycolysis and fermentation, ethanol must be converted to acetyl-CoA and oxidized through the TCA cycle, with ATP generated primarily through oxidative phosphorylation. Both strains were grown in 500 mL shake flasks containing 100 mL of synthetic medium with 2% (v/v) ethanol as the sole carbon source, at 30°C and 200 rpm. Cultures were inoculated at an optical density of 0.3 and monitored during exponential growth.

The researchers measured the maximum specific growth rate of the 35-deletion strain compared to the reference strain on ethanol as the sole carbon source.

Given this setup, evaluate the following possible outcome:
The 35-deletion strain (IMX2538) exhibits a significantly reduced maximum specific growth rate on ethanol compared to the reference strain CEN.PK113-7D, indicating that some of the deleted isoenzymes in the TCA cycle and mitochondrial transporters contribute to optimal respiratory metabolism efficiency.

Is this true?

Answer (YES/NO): YES